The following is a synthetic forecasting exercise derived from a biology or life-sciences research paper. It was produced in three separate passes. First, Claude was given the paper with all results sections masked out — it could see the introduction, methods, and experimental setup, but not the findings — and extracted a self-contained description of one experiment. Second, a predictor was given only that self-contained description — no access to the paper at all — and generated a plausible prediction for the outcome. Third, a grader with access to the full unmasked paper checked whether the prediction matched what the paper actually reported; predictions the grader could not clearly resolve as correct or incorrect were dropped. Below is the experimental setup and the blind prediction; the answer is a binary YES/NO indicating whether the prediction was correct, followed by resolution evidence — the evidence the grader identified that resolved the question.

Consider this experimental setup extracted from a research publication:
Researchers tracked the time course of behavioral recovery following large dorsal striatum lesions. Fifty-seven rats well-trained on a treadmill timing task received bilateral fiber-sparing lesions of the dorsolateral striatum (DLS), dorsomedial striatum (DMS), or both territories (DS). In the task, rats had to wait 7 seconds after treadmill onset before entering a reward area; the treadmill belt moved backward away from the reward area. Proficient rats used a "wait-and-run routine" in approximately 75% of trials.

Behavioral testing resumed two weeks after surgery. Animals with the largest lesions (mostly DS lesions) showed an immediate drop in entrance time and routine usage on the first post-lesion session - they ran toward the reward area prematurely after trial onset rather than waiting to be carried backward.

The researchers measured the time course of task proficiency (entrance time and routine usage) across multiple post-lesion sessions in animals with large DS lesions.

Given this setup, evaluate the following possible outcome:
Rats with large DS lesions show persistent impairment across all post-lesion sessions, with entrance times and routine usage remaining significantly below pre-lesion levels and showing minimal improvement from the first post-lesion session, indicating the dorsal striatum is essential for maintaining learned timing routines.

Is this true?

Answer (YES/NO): NO